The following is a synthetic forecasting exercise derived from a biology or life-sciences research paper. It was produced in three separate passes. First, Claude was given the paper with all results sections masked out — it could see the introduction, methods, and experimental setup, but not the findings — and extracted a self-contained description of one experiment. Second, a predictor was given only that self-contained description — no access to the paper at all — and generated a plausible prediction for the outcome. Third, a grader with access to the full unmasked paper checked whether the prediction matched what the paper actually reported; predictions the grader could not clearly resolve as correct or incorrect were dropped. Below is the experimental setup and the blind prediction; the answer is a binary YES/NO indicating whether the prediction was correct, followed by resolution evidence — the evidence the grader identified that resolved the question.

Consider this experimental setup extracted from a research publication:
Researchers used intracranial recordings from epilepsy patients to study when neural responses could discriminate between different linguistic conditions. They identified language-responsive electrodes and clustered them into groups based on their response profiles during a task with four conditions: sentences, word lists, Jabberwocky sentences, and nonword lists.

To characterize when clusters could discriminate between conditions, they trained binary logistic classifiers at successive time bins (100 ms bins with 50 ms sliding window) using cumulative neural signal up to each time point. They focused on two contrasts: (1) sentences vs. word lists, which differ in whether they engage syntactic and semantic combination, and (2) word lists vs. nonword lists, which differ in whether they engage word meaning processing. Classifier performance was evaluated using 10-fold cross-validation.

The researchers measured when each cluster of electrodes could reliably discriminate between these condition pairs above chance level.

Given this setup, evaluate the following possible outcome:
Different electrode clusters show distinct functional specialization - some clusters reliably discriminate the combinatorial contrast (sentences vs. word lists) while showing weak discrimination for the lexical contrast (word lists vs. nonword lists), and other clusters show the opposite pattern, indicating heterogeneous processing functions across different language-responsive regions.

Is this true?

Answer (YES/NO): NO